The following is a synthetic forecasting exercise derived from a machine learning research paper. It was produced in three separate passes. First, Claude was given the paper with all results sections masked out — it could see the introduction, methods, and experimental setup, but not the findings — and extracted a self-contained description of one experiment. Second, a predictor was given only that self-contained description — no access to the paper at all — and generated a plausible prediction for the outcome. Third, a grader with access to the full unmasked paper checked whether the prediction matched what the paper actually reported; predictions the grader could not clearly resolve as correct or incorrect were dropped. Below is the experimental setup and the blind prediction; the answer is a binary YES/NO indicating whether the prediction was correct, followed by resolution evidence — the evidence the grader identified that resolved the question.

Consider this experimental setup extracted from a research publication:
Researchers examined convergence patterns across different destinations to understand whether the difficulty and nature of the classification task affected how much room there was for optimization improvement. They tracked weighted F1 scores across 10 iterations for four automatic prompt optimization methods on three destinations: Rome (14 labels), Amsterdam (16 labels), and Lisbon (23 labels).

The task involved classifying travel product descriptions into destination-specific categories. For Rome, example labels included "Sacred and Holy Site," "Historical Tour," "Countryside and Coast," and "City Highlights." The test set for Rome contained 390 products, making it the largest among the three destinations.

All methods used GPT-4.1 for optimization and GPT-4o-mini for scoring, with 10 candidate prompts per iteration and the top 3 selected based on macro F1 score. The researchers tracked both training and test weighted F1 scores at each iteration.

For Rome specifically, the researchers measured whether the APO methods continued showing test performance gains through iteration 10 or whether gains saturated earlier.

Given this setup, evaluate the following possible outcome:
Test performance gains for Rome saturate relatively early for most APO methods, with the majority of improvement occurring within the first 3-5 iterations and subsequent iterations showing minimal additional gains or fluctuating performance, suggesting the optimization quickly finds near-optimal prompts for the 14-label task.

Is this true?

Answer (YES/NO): NO